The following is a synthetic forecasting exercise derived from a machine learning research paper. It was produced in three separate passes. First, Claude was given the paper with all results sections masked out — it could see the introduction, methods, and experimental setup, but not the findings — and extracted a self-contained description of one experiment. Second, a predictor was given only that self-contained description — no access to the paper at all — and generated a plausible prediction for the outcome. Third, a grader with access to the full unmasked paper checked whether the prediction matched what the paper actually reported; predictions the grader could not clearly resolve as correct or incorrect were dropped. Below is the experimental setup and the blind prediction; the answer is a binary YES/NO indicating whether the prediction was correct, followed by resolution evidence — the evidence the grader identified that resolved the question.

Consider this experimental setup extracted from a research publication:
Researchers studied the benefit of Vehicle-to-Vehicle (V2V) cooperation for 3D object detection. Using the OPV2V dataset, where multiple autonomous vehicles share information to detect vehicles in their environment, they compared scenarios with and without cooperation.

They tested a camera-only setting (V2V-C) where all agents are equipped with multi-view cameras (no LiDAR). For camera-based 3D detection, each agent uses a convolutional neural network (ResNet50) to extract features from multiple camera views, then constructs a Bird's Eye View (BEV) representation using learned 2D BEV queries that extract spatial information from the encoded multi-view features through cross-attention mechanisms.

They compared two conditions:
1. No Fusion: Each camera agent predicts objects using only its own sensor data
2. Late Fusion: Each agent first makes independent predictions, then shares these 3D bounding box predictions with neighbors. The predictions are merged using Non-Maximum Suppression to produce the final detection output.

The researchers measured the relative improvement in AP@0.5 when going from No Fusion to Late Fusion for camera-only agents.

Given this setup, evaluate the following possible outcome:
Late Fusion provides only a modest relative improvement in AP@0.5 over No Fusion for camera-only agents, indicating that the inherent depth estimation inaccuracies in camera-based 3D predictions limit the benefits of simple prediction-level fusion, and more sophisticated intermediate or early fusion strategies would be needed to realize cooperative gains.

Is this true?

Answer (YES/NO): NO